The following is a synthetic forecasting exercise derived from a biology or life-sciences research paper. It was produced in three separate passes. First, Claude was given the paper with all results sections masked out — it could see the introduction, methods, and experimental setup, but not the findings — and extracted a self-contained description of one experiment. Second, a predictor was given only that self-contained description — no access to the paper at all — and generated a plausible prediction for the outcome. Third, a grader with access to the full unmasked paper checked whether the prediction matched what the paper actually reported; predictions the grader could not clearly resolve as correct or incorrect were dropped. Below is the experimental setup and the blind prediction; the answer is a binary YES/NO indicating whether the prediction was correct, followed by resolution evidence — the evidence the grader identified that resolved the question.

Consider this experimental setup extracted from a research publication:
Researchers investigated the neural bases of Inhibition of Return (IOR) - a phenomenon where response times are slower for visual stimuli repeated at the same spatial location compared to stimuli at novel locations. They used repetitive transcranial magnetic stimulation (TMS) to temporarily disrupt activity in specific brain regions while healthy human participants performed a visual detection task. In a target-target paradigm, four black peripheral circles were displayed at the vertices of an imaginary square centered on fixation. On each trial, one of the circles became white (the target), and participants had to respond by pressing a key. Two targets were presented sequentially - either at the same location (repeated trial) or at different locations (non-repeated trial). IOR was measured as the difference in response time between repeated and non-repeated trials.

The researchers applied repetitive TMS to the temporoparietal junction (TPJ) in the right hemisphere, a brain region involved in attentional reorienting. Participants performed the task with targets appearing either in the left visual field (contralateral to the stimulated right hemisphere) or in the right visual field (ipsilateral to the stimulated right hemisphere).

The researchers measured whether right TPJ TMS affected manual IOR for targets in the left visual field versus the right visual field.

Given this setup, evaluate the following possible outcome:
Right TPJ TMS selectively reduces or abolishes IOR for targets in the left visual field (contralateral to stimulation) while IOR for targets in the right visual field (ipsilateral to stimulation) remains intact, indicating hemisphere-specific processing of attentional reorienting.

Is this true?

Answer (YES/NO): NO